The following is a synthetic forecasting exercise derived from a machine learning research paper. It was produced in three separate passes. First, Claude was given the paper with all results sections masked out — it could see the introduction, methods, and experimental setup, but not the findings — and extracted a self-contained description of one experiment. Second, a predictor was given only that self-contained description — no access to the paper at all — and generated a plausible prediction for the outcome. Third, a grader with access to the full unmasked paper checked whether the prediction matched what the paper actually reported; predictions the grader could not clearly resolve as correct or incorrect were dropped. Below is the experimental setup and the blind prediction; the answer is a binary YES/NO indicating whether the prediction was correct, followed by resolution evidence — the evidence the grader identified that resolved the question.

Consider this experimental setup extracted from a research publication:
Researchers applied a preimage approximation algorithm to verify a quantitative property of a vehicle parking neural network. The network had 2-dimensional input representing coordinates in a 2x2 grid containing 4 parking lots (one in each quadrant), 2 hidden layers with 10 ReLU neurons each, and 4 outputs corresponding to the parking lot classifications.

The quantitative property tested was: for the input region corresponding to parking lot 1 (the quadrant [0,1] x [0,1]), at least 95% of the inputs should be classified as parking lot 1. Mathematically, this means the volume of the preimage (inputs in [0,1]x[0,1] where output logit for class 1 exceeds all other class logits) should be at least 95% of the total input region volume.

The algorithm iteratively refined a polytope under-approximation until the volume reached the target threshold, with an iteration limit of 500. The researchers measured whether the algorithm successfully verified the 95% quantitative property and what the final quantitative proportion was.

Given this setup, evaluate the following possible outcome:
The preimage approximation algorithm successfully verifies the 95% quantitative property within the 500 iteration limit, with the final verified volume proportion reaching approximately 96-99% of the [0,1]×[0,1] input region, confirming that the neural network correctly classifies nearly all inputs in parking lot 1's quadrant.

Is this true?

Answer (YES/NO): NO